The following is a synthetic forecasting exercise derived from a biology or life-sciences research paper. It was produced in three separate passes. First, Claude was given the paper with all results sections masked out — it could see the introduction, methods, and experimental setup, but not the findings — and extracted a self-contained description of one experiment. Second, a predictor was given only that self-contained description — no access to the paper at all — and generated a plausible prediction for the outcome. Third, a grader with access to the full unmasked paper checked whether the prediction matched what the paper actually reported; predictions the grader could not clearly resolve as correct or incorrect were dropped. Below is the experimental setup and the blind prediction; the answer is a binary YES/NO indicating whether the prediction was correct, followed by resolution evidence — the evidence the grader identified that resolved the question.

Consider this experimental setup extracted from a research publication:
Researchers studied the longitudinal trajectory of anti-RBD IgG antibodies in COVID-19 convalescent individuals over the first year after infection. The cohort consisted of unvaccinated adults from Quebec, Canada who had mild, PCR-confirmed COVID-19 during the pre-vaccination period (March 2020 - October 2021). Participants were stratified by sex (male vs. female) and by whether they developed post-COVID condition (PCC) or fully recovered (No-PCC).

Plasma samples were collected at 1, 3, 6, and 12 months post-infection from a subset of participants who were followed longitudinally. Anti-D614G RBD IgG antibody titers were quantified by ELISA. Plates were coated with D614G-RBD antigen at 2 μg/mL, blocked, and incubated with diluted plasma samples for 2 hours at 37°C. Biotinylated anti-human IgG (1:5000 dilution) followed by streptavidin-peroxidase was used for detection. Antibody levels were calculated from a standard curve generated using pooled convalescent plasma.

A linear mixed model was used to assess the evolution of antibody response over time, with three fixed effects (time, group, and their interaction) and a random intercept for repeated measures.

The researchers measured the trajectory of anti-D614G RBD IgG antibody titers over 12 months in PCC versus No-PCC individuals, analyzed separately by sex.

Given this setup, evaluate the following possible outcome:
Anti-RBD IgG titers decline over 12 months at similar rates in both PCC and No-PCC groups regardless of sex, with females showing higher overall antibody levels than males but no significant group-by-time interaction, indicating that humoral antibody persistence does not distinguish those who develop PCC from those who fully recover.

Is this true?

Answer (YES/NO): NO